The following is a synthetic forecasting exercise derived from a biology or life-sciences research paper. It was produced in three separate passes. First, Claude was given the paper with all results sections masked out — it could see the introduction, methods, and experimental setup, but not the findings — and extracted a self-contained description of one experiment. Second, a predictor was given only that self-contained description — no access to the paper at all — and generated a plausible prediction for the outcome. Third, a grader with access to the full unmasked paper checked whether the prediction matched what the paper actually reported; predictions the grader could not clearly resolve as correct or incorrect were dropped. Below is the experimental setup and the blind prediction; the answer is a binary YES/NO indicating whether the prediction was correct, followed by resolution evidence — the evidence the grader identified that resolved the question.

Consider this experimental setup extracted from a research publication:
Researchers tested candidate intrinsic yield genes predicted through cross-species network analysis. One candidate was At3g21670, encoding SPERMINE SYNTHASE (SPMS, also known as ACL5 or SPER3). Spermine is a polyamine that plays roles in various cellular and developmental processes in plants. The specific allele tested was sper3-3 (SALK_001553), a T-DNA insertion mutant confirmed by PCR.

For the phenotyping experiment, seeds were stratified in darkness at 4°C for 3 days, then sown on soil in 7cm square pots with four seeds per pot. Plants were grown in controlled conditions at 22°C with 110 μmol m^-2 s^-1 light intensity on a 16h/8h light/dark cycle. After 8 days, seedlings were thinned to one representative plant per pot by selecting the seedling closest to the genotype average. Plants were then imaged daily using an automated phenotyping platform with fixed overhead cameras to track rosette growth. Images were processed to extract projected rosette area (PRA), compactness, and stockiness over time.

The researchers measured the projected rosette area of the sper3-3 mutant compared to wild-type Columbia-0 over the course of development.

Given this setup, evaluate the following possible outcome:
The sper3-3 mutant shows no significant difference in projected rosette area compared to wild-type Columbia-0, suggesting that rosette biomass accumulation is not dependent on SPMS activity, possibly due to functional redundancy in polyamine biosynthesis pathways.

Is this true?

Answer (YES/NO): NO